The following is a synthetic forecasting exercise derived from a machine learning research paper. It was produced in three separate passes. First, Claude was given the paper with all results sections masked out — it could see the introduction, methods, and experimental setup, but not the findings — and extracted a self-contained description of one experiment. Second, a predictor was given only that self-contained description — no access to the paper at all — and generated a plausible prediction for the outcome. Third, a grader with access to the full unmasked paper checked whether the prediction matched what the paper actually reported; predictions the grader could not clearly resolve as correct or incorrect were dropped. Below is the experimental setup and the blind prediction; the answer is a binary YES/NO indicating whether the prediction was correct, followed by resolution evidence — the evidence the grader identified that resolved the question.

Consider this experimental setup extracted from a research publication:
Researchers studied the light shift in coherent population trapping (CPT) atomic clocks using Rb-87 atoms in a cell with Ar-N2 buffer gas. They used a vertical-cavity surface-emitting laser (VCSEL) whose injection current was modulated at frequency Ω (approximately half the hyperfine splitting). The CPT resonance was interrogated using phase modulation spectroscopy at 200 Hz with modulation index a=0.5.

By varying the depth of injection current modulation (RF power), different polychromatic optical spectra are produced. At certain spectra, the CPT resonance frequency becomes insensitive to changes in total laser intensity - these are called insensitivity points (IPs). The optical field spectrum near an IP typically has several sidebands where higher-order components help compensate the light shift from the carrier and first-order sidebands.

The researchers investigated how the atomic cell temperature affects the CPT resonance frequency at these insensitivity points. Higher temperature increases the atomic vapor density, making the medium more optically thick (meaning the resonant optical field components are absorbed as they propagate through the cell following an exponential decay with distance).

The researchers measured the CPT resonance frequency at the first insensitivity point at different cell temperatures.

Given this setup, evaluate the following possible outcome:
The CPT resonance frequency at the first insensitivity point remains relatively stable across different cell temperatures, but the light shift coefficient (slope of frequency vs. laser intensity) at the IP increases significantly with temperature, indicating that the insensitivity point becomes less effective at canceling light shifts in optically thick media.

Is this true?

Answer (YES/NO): NO